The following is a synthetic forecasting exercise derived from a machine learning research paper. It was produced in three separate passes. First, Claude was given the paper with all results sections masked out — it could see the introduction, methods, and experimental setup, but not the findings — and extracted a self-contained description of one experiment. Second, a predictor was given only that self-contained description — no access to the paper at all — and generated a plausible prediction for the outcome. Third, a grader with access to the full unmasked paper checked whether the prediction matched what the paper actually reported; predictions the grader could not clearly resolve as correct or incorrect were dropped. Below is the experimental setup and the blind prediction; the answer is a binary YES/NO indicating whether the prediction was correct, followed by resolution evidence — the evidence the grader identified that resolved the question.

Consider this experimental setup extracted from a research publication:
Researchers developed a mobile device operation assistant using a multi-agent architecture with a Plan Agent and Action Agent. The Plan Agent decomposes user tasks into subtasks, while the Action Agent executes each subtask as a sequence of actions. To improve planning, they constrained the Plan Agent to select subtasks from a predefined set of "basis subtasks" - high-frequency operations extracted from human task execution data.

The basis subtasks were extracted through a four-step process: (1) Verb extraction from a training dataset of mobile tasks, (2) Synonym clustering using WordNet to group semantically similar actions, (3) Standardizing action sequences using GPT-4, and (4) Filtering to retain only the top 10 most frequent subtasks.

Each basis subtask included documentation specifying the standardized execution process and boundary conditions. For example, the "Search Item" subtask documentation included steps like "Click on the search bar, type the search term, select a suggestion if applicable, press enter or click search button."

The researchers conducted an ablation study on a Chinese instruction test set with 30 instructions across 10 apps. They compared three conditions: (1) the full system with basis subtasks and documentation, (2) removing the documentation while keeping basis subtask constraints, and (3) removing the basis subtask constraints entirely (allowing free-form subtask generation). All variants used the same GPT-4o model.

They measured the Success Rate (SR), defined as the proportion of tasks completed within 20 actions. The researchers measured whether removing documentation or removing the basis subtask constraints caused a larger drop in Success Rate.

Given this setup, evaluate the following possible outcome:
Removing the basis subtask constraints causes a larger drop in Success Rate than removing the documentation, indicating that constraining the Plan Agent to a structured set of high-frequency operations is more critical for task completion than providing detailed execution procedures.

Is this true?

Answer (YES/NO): YES